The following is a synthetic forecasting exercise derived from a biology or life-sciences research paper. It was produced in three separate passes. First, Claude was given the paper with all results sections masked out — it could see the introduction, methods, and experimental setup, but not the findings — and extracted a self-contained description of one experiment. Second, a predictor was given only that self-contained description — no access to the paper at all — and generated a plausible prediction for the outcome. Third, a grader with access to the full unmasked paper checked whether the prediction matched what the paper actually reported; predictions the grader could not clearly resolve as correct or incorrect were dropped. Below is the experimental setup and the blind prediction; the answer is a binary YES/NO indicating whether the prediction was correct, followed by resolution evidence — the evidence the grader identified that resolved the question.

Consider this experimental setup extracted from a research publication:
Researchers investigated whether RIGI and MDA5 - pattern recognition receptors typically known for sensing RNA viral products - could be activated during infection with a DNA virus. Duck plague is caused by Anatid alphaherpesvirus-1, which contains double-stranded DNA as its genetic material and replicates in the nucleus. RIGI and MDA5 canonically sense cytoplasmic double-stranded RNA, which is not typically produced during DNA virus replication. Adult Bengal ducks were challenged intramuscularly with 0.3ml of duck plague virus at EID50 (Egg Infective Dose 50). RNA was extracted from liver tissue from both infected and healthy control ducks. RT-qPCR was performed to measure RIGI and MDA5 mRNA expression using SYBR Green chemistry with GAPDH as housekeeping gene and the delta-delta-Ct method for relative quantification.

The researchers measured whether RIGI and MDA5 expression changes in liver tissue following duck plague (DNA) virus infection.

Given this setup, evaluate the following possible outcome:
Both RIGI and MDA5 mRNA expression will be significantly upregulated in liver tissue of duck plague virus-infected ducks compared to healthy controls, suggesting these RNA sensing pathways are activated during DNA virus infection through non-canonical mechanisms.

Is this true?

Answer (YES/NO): NO